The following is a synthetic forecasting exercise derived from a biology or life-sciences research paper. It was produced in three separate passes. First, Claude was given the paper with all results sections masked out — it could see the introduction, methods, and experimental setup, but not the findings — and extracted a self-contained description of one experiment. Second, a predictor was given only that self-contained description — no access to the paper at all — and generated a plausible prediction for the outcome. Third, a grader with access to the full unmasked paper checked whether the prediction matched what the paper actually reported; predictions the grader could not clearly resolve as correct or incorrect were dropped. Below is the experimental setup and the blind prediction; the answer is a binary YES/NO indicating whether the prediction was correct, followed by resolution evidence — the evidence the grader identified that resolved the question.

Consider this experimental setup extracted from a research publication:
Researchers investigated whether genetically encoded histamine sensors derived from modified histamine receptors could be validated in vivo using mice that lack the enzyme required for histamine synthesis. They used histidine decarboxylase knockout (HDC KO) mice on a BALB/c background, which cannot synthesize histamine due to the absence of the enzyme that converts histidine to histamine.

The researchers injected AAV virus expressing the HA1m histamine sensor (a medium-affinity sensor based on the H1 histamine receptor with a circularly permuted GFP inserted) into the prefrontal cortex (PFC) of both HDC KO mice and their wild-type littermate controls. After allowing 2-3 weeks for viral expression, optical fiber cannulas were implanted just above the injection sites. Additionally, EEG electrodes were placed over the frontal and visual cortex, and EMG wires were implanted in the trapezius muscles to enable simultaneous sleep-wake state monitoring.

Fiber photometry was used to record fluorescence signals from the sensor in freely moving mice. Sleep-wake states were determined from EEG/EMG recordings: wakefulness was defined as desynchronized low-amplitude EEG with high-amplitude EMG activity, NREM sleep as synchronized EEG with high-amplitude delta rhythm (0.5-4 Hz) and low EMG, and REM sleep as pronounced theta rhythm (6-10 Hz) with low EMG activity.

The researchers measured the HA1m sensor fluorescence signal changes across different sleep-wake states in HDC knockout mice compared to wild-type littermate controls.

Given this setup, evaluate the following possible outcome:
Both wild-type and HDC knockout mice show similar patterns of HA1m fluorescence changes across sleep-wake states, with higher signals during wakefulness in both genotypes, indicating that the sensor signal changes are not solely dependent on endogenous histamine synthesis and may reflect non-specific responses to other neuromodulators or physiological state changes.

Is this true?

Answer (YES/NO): NO